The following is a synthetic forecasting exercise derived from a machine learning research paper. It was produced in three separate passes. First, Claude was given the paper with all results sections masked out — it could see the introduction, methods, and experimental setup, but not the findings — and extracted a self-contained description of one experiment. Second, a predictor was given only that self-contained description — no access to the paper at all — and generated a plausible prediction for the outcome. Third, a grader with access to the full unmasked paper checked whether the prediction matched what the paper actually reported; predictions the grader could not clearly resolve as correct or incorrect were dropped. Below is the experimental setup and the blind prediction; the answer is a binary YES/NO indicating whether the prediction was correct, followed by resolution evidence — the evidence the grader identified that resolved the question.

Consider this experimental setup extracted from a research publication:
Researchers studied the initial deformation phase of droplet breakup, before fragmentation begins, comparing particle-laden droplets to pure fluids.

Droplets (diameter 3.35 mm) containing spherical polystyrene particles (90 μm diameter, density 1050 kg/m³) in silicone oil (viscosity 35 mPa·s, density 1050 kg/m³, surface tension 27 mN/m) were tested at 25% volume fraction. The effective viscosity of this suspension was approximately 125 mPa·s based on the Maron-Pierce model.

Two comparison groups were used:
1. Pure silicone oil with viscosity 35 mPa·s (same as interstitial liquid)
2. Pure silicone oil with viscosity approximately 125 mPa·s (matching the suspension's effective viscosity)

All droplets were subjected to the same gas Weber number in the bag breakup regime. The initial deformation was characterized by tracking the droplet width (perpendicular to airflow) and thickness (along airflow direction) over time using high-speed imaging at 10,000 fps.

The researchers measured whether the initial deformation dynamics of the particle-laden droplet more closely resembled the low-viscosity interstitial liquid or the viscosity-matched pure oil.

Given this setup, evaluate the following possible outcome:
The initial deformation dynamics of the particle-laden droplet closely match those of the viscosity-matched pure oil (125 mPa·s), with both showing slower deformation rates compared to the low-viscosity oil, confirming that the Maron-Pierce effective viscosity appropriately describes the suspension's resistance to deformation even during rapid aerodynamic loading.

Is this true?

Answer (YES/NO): YES